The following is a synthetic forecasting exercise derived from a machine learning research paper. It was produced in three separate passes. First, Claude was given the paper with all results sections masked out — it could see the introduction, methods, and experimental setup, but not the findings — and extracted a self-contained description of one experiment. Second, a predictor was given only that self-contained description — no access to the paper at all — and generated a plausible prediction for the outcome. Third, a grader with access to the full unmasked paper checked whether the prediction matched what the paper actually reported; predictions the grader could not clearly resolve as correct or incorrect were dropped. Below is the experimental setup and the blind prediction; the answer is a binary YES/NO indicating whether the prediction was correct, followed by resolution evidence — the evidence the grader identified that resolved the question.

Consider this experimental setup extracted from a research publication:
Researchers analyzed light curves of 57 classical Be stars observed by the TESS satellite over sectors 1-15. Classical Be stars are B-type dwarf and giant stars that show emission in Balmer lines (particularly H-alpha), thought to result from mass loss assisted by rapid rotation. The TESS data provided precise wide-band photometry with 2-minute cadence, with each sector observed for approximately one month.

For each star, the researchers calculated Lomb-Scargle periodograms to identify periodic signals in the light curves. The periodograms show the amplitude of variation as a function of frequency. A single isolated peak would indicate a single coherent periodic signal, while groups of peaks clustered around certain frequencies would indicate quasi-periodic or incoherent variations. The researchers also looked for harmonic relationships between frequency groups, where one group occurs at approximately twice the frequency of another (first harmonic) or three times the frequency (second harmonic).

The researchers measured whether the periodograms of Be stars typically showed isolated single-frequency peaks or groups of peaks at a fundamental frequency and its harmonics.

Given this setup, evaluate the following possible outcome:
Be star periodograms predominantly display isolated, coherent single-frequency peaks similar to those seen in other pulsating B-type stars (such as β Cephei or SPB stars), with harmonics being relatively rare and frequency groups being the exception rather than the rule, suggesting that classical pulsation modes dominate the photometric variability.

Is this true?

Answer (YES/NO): NO